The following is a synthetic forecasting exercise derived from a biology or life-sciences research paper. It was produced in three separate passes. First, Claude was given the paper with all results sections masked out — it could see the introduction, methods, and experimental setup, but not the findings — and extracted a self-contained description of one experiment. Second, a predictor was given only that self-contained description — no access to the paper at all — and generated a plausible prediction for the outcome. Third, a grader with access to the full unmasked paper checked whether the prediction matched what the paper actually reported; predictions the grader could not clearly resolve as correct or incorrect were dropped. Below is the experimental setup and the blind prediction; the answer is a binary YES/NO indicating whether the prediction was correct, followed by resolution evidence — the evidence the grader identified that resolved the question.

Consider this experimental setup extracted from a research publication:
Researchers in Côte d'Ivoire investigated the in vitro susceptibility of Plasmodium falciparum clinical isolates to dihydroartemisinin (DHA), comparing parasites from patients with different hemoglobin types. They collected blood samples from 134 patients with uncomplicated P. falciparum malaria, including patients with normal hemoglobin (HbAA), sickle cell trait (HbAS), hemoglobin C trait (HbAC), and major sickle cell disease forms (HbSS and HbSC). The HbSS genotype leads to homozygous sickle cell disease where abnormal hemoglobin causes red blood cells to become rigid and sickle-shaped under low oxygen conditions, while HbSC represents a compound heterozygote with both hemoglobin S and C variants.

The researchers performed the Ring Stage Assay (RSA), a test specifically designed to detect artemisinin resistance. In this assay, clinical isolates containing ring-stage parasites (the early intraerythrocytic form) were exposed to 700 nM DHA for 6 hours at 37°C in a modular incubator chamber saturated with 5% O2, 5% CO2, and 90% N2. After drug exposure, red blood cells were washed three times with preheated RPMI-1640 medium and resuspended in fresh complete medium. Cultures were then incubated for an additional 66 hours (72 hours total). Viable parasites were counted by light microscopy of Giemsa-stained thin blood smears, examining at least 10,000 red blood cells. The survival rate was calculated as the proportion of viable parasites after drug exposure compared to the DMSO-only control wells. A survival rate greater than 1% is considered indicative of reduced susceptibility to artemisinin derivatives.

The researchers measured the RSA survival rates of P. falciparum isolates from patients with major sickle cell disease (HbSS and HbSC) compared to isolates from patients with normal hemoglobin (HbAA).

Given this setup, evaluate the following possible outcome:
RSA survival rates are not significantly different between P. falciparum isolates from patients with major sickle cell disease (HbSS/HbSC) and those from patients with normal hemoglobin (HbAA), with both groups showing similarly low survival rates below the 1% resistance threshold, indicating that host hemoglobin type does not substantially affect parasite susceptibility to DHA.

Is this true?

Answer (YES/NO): NO